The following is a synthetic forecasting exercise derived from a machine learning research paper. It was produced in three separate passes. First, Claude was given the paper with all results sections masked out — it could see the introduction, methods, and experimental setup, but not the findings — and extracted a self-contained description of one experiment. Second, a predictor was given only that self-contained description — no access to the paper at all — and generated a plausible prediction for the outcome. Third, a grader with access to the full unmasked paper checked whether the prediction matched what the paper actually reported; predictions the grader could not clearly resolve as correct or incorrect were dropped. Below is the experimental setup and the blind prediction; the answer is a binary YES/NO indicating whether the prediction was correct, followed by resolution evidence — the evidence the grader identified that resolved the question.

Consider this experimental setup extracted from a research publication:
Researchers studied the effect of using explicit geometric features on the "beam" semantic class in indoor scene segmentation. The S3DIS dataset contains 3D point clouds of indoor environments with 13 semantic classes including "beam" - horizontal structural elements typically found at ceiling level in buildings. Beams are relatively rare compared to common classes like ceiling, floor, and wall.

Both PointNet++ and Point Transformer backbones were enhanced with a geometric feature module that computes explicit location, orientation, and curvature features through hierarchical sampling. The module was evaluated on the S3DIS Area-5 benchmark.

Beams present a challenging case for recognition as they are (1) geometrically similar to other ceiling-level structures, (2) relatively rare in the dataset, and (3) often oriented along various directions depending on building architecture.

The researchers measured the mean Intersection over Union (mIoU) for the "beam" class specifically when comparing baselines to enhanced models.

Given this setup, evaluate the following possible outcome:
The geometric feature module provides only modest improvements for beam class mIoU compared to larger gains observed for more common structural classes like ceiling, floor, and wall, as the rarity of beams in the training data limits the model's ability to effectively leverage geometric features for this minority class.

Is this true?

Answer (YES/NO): NO